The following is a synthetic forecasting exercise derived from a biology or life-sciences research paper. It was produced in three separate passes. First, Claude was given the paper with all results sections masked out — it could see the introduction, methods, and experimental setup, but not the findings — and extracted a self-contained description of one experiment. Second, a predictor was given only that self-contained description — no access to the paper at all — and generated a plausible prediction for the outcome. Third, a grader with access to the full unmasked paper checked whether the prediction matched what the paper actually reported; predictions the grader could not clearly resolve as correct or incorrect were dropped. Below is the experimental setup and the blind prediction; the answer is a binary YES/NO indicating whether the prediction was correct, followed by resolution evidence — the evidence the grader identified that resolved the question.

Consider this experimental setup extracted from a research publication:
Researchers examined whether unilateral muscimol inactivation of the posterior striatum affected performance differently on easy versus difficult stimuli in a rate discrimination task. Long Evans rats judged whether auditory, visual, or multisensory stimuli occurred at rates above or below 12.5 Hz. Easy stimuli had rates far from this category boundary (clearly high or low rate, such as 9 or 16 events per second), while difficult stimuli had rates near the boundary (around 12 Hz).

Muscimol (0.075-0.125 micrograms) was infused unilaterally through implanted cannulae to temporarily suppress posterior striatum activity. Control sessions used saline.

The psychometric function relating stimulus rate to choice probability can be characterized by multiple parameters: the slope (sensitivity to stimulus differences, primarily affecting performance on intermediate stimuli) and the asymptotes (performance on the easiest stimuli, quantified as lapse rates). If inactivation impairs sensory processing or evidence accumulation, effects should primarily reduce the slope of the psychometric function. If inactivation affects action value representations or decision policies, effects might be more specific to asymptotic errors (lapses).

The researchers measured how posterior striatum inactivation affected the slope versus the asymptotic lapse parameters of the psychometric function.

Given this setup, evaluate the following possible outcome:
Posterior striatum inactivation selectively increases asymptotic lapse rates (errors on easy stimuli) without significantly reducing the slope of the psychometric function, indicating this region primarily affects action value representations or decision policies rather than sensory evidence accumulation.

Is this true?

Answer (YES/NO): YES